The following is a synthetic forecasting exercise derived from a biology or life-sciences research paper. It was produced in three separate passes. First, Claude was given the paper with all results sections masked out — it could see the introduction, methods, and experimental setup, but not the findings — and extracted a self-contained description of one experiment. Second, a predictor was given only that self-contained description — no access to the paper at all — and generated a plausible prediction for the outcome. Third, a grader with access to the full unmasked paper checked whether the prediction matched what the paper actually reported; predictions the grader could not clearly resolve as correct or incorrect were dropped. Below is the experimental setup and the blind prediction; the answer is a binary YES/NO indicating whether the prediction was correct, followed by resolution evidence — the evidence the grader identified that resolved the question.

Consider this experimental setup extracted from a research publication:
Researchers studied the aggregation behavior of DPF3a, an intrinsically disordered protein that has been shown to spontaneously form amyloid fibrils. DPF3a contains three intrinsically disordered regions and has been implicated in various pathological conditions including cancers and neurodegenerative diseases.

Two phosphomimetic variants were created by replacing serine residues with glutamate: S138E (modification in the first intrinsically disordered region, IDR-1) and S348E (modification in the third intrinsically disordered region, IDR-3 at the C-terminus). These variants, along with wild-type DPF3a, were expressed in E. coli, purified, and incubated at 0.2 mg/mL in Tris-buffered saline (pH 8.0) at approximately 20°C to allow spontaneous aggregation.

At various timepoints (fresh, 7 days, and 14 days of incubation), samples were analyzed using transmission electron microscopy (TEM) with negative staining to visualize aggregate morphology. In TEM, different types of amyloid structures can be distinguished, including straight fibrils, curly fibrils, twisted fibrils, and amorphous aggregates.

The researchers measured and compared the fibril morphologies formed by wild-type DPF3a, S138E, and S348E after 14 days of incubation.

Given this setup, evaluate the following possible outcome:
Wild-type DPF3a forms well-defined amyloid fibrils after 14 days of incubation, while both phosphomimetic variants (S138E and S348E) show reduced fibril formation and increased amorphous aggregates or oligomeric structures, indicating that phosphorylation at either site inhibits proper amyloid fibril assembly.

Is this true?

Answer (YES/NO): NO